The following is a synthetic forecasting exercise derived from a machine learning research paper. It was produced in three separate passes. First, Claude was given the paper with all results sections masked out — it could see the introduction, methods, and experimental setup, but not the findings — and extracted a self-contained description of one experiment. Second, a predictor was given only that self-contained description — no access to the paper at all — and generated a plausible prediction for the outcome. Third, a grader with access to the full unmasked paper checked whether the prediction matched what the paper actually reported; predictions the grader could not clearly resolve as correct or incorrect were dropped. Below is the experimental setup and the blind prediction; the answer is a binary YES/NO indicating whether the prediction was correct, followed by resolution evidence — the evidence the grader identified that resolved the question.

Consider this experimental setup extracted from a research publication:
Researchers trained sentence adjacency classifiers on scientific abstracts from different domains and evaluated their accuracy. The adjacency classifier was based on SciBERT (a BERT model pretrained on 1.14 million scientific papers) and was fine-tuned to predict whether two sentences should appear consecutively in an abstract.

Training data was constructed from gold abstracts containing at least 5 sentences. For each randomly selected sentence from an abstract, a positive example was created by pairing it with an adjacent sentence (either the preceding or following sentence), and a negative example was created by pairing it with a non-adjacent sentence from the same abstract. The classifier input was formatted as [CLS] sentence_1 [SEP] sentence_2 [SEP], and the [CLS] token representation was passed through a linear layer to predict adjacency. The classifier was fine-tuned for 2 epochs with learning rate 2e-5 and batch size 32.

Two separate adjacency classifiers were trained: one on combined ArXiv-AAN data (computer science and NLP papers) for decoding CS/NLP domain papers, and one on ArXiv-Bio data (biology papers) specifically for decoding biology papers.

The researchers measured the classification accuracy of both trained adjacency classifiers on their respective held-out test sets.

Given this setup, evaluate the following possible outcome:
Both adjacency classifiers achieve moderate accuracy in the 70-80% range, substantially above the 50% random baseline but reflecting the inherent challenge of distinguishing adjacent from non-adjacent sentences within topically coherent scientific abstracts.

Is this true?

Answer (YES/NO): NO